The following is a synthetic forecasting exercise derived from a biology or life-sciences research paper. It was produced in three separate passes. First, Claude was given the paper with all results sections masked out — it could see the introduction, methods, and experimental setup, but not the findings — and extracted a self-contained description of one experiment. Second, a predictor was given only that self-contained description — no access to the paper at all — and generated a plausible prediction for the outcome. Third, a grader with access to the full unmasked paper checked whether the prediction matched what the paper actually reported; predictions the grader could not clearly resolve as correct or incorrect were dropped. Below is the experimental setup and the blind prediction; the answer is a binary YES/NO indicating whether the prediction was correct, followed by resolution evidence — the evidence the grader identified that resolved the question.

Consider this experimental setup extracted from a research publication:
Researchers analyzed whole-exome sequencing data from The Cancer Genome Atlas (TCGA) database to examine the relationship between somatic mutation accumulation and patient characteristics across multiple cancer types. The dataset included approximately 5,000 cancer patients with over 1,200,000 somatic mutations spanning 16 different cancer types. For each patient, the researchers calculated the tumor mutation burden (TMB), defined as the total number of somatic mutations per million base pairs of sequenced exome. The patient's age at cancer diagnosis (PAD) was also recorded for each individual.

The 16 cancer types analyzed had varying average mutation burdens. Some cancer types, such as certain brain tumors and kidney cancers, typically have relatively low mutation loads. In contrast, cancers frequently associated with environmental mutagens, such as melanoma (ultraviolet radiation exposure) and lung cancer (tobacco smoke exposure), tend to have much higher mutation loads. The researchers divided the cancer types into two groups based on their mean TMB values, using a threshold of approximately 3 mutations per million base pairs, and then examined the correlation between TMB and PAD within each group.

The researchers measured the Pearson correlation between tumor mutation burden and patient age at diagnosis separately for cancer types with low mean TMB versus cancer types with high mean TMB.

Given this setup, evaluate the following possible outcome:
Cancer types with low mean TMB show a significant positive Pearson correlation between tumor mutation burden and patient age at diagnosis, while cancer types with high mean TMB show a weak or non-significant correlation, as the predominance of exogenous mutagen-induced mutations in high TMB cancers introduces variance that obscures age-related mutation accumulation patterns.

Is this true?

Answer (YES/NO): NO